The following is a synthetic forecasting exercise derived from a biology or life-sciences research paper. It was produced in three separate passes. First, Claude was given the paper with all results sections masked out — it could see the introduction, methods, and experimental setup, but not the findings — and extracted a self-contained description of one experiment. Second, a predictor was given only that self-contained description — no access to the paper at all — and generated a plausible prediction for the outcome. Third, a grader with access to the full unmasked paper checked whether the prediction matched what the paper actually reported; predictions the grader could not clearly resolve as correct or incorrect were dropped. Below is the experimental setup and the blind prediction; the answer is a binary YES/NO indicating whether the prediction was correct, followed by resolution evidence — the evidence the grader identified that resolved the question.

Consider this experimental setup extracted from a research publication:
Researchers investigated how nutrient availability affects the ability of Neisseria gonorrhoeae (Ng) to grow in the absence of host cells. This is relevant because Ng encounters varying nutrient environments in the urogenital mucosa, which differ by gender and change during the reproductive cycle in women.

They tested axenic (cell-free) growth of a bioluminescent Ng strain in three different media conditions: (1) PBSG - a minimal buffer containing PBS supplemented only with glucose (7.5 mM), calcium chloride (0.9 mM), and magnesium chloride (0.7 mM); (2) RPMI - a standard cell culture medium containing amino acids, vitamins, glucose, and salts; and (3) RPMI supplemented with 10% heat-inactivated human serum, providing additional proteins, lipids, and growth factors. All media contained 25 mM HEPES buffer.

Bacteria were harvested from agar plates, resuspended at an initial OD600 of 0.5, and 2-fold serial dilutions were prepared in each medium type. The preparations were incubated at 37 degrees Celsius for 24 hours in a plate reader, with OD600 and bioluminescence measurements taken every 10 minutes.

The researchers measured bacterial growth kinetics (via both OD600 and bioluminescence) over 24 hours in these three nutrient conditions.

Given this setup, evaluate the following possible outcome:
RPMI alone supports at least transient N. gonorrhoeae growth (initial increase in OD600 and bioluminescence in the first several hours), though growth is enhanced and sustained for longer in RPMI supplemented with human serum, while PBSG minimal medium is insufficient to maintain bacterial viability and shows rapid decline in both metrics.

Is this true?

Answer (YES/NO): NO